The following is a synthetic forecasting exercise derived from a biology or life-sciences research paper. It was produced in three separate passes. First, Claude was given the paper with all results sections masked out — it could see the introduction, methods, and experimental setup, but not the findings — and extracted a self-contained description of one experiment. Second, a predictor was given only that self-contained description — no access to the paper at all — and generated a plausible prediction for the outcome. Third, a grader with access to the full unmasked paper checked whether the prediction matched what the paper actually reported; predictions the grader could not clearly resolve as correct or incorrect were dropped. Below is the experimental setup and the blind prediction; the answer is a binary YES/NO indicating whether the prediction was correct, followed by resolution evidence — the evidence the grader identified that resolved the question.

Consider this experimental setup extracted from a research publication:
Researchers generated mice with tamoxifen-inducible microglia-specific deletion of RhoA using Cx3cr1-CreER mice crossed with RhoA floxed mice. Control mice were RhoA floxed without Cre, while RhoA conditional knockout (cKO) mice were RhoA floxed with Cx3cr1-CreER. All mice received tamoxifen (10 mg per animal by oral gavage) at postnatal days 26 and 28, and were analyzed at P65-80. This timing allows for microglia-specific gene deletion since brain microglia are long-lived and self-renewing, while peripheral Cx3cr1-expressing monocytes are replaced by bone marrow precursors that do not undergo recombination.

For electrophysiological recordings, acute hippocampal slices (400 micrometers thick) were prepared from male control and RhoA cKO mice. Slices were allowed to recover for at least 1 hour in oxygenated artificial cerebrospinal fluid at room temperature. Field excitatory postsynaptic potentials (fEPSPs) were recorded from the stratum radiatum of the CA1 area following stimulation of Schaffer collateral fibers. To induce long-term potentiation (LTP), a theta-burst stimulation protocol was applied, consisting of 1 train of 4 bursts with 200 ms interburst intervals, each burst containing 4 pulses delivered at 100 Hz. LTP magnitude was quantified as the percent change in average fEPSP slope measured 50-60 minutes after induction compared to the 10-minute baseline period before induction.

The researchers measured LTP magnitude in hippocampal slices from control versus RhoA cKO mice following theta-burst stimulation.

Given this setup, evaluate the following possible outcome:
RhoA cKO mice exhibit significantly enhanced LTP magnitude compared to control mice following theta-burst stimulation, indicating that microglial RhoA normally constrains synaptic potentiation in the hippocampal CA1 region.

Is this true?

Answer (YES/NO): NO